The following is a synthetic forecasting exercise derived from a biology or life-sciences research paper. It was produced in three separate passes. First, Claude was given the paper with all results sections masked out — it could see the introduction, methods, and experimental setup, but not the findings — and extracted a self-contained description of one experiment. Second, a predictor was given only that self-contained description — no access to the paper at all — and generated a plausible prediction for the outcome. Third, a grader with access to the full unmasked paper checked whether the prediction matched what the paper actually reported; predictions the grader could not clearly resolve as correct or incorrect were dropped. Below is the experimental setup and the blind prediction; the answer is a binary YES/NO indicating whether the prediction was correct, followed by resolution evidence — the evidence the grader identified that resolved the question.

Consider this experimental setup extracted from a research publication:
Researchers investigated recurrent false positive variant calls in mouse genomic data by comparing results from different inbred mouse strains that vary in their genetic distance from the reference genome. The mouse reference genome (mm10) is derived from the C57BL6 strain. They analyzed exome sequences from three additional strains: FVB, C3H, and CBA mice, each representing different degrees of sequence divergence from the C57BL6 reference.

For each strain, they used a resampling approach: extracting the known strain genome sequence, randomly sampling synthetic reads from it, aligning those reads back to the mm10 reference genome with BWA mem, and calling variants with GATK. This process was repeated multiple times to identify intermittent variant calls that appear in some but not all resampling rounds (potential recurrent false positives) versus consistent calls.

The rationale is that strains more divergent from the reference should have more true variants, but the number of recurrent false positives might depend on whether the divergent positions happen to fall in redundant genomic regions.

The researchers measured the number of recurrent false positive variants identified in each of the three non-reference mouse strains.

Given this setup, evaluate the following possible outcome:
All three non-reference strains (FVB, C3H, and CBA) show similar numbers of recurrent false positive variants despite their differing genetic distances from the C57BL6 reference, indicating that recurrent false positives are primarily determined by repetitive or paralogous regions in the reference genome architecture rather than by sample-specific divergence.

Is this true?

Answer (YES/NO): NO